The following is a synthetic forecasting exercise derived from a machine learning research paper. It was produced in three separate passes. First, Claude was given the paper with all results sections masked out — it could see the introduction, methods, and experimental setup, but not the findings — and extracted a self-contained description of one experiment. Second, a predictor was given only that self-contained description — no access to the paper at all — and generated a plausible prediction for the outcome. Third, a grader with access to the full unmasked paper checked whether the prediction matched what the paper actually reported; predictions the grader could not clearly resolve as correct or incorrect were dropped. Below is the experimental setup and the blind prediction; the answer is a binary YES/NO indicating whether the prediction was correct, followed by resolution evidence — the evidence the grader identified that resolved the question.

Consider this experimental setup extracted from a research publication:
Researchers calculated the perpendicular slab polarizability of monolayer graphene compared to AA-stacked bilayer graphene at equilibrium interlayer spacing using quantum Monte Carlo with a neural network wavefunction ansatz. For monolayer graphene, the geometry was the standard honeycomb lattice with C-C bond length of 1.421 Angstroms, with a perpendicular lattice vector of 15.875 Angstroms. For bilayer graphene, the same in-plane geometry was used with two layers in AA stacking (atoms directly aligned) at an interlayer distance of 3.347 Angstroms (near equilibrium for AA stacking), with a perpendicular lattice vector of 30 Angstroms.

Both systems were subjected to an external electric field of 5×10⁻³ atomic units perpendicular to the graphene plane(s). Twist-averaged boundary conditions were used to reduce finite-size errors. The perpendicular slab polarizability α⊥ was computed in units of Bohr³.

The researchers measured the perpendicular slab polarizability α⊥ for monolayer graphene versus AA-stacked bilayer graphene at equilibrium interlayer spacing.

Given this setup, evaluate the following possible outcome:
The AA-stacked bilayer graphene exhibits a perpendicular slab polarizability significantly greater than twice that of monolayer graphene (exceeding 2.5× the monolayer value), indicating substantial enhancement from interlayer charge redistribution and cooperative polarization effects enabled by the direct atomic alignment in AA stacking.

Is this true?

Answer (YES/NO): NO